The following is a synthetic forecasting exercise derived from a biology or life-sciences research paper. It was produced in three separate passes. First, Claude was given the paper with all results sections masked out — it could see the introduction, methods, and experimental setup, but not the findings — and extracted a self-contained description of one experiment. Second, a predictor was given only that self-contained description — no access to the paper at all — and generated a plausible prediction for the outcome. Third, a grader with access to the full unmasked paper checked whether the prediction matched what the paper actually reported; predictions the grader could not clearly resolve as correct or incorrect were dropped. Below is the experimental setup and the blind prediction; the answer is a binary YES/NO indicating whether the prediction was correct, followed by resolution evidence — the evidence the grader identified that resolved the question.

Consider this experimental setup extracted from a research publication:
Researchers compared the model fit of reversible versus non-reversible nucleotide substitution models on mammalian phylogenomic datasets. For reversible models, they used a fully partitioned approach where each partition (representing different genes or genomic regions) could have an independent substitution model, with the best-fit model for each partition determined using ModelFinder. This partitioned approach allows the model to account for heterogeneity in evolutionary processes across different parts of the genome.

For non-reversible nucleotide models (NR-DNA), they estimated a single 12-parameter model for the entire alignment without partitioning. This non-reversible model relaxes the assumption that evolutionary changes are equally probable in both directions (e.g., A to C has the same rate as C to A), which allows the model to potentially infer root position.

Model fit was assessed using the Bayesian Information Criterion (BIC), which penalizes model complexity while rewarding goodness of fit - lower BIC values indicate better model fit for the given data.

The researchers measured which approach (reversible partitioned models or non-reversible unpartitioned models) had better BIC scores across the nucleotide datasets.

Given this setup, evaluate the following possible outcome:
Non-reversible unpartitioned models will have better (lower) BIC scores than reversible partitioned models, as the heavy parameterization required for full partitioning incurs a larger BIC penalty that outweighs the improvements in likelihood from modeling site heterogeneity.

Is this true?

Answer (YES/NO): NO